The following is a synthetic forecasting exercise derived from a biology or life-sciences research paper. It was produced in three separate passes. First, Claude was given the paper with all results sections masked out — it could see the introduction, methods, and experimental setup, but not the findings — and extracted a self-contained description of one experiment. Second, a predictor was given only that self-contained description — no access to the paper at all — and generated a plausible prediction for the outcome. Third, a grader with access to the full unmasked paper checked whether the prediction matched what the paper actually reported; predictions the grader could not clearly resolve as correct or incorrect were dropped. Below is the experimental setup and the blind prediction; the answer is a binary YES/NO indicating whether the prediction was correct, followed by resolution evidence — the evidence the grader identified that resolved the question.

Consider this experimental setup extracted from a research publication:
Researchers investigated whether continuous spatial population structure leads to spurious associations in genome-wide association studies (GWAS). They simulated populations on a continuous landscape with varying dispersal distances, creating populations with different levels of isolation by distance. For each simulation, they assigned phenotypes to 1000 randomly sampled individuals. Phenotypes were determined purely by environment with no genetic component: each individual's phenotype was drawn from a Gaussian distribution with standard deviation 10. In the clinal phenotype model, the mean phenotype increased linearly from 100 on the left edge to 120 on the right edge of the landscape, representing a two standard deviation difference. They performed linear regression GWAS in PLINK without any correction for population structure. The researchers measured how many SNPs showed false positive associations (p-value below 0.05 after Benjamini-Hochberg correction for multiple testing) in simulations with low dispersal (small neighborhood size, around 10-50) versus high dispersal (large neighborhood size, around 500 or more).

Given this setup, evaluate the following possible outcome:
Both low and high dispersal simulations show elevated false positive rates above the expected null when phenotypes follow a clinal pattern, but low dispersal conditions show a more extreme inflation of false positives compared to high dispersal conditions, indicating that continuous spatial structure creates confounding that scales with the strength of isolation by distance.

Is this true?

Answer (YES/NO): YES